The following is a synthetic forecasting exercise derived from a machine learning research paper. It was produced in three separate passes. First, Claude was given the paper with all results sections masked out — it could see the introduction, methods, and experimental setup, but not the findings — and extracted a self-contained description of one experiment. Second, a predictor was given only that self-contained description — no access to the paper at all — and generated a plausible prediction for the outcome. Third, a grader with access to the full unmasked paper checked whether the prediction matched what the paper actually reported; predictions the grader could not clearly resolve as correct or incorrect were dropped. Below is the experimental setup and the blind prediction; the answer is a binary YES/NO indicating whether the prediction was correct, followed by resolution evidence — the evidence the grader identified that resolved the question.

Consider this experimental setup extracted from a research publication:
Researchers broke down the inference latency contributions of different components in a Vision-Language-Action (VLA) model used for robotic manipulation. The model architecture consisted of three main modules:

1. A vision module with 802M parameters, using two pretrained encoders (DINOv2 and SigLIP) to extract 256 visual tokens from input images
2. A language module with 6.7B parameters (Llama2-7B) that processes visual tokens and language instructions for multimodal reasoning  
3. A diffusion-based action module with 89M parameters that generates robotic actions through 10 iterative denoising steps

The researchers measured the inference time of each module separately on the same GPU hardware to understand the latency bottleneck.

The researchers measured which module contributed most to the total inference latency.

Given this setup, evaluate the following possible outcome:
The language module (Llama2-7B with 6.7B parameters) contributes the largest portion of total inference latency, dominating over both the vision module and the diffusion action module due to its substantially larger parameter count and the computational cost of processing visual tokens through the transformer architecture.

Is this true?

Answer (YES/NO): YES